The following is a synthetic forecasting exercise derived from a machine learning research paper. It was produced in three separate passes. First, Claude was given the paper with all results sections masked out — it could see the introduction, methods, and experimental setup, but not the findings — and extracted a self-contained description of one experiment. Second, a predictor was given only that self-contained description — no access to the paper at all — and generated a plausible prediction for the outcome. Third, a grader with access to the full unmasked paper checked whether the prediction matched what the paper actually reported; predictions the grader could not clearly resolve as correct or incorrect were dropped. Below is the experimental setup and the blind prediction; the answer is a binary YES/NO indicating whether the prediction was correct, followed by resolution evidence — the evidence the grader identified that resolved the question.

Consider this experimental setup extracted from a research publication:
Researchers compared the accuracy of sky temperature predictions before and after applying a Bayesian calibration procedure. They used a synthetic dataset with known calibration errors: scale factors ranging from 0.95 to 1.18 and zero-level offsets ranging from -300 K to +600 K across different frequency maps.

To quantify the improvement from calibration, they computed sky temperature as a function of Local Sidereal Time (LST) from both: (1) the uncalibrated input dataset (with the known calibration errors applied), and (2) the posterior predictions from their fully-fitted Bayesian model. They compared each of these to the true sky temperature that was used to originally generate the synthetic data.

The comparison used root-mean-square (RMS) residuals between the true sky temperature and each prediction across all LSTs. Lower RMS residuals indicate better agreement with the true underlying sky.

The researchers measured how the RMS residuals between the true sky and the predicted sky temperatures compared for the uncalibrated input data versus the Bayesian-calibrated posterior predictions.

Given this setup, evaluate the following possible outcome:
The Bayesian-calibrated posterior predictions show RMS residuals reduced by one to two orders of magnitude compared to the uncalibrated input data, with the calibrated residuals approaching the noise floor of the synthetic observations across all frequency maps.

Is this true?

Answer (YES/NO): NO